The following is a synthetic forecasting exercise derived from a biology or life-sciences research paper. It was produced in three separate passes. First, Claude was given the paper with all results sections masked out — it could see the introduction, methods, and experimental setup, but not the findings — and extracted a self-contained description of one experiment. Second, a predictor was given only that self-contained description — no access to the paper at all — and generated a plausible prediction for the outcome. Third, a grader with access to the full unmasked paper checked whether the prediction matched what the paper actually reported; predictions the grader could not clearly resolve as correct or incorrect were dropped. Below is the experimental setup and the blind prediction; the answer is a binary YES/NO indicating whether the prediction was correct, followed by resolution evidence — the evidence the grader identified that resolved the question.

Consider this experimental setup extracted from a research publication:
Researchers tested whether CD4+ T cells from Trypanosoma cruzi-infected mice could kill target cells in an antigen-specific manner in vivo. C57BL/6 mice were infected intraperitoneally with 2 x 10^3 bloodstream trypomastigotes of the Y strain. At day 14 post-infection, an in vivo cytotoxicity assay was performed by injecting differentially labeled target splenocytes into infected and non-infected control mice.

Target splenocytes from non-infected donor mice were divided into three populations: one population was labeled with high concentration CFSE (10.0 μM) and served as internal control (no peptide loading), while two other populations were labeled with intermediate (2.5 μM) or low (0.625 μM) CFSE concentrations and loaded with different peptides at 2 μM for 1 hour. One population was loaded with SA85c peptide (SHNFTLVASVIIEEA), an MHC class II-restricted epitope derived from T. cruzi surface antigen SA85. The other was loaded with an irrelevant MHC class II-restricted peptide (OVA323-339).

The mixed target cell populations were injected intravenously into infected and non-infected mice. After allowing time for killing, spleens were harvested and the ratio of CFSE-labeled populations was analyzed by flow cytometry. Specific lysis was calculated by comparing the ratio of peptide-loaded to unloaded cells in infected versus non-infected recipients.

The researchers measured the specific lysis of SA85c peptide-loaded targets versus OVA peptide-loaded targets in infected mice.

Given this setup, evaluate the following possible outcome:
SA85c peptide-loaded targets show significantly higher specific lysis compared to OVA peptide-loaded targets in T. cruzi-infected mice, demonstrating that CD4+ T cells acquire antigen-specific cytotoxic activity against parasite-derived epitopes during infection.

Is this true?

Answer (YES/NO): YES